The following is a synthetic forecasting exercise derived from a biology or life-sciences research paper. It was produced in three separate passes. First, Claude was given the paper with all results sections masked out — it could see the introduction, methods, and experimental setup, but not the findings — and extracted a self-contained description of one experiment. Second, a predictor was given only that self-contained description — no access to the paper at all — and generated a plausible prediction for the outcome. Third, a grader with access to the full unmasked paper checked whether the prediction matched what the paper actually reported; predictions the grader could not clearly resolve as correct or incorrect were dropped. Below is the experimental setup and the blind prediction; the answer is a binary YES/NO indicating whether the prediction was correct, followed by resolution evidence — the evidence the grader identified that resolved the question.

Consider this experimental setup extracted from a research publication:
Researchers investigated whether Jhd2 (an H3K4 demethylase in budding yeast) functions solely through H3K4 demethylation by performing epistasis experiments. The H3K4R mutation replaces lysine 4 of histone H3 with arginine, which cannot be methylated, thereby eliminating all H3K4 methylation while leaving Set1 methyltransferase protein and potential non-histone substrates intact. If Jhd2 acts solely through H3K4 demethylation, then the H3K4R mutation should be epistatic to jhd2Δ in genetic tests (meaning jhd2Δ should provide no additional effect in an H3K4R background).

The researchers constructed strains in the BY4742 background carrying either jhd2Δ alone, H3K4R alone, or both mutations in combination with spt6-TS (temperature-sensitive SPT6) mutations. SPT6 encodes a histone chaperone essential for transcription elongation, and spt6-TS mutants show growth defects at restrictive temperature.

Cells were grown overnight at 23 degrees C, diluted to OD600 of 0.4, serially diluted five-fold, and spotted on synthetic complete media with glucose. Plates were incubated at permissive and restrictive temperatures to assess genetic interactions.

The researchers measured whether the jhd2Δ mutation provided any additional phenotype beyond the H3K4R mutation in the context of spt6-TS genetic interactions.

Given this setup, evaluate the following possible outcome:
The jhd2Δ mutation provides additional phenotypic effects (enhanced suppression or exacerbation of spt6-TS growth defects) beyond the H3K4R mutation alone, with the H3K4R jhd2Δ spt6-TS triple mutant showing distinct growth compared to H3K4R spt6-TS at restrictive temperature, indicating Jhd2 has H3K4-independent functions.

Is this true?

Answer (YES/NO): NO